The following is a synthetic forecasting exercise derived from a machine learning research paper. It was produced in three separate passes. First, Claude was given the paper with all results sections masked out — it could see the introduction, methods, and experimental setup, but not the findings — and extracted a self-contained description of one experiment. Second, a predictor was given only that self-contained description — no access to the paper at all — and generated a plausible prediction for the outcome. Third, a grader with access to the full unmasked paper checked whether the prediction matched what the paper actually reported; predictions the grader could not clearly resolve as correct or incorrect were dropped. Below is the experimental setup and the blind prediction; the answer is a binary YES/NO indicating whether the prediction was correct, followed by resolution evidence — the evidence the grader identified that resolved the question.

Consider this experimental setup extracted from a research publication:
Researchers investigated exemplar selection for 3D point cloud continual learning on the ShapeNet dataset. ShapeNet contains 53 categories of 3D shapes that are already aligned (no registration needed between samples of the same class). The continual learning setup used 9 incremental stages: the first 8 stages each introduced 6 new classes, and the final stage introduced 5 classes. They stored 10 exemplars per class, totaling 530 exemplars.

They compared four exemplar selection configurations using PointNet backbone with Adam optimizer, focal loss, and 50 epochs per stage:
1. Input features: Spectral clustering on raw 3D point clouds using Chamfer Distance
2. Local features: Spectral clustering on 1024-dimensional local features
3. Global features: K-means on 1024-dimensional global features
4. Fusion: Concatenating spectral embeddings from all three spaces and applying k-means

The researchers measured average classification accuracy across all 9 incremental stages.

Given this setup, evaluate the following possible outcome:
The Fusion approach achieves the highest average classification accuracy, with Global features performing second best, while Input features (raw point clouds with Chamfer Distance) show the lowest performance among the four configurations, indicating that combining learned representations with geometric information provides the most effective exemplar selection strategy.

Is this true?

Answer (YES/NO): YES